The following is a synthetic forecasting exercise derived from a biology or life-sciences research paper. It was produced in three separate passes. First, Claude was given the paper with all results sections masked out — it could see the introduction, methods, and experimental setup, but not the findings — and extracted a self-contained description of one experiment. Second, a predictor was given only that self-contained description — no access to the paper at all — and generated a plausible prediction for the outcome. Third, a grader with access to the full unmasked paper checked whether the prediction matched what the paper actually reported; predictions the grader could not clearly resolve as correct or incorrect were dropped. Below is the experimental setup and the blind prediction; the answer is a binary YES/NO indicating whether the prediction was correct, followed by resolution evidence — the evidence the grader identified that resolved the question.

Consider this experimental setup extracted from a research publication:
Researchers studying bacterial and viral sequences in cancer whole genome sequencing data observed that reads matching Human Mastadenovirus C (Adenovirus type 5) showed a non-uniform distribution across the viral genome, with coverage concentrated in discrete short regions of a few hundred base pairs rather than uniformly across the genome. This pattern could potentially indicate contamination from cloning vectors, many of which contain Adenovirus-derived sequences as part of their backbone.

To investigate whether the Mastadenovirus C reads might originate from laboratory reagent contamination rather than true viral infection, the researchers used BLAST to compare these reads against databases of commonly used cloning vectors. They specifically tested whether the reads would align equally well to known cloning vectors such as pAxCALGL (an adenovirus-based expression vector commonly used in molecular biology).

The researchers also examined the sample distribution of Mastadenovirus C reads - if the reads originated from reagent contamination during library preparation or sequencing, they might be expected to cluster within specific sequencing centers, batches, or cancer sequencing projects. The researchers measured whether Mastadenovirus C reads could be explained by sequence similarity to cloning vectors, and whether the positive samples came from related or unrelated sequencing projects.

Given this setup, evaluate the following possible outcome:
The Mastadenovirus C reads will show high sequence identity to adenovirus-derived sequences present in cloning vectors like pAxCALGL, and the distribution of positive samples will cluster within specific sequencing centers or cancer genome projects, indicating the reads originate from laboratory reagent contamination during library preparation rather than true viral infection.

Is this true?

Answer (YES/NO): NO